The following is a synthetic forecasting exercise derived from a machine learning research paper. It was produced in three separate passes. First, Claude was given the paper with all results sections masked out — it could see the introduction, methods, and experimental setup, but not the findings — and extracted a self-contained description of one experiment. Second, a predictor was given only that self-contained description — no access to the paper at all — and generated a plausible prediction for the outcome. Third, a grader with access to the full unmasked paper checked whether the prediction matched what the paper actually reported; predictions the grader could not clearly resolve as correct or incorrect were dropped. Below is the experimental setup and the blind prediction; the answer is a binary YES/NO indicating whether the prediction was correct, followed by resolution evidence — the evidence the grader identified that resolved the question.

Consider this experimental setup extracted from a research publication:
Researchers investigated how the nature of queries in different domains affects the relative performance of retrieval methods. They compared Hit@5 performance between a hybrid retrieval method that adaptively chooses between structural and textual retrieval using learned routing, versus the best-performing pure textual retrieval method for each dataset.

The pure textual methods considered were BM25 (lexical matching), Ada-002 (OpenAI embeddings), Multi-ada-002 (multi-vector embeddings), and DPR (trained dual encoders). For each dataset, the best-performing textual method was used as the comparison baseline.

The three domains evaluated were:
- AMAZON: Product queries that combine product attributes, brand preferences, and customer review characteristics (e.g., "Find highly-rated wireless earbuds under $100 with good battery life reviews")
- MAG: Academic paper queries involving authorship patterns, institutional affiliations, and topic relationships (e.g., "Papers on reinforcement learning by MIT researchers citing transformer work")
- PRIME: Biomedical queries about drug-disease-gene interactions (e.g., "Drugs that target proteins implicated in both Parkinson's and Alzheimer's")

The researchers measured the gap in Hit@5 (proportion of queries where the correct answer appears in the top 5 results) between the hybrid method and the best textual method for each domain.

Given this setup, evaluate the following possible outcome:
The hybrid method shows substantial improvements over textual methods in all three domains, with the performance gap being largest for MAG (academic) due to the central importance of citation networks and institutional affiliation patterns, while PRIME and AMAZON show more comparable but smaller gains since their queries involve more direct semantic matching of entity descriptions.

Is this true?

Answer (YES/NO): NO